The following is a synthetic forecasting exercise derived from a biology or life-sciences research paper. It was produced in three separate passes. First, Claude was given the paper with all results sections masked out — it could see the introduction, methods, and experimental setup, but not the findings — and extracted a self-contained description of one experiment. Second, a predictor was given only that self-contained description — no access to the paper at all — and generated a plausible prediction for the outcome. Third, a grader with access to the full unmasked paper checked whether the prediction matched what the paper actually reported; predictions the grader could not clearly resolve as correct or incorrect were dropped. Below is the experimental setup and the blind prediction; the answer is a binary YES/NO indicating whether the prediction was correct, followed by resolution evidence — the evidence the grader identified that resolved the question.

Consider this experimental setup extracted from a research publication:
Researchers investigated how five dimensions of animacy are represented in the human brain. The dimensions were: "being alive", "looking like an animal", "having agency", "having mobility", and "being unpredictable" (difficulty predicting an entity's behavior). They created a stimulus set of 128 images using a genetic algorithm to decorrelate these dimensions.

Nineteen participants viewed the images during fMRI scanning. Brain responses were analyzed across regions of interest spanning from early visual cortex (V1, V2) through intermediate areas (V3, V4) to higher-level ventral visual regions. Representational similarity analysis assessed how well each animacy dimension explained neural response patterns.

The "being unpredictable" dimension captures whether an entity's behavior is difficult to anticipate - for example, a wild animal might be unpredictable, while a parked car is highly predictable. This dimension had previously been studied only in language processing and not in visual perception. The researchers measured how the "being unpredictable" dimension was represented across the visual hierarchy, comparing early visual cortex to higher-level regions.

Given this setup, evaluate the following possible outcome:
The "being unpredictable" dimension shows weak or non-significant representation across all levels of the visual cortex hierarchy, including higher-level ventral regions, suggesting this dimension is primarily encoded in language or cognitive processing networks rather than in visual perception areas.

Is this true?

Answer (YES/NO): NO